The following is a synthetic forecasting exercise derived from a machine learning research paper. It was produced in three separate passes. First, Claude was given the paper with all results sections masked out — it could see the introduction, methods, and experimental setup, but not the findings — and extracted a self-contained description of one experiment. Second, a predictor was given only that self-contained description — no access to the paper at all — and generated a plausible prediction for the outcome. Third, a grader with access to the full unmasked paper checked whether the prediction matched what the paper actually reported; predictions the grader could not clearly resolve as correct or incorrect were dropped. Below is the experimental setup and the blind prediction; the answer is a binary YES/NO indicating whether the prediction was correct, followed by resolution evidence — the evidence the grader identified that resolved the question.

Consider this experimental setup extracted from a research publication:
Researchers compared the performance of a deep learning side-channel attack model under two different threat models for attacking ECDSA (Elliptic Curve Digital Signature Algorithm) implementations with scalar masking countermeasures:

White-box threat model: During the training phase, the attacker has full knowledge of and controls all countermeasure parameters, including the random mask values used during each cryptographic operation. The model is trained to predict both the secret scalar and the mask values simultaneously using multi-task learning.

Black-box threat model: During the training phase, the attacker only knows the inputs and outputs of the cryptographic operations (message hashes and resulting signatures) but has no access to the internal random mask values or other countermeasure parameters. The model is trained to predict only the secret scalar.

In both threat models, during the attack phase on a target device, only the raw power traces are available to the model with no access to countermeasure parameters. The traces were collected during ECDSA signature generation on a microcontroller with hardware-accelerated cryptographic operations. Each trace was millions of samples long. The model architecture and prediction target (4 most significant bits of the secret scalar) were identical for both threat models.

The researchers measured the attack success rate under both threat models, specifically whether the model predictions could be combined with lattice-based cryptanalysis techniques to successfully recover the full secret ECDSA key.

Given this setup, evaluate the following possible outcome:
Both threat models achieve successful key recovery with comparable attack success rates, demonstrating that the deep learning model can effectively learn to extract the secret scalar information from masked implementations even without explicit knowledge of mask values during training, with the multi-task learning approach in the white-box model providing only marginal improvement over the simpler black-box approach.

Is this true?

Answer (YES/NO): NO